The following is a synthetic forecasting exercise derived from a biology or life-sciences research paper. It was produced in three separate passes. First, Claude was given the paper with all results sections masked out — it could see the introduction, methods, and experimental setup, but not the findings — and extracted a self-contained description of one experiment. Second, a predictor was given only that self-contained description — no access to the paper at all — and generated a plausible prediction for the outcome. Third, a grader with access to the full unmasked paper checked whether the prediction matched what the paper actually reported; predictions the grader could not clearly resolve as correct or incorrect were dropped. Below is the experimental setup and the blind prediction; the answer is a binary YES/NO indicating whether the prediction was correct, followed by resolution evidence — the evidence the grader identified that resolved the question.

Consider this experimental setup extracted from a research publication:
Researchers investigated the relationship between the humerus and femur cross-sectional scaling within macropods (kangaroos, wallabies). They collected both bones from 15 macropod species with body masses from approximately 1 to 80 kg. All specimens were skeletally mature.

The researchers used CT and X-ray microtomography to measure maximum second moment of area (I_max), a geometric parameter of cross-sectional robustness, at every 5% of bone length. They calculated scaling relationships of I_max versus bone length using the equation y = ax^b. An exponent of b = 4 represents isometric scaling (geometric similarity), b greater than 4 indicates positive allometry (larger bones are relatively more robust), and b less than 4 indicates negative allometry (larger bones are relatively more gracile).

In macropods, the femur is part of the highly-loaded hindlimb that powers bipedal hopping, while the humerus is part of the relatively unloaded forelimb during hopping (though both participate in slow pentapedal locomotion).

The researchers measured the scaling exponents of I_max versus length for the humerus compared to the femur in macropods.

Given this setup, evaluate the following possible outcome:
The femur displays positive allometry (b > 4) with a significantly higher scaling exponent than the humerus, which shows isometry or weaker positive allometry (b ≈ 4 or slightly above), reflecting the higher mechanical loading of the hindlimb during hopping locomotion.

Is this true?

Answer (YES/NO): NO